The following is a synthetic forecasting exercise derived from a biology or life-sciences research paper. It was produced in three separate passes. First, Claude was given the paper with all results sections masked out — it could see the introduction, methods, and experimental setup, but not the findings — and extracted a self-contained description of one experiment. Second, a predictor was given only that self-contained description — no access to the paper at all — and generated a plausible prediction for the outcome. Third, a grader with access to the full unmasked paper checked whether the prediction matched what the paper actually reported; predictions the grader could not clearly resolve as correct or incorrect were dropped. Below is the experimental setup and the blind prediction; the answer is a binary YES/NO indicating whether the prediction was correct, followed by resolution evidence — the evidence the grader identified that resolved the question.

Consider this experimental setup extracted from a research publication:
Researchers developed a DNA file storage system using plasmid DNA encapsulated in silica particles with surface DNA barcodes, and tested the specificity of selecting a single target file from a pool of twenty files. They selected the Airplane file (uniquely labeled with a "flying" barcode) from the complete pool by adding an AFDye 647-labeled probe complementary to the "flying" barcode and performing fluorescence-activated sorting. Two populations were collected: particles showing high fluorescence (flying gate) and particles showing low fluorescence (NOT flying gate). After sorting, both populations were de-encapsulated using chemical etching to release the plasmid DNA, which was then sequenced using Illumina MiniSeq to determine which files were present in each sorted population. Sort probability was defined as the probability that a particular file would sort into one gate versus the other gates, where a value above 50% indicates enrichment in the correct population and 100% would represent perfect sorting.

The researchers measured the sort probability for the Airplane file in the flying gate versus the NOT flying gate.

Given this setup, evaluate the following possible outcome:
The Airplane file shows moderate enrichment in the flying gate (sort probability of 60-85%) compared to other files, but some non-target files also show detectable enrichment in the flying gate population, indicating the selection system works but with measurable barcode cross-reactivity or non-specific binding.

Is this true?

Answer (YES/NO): NO